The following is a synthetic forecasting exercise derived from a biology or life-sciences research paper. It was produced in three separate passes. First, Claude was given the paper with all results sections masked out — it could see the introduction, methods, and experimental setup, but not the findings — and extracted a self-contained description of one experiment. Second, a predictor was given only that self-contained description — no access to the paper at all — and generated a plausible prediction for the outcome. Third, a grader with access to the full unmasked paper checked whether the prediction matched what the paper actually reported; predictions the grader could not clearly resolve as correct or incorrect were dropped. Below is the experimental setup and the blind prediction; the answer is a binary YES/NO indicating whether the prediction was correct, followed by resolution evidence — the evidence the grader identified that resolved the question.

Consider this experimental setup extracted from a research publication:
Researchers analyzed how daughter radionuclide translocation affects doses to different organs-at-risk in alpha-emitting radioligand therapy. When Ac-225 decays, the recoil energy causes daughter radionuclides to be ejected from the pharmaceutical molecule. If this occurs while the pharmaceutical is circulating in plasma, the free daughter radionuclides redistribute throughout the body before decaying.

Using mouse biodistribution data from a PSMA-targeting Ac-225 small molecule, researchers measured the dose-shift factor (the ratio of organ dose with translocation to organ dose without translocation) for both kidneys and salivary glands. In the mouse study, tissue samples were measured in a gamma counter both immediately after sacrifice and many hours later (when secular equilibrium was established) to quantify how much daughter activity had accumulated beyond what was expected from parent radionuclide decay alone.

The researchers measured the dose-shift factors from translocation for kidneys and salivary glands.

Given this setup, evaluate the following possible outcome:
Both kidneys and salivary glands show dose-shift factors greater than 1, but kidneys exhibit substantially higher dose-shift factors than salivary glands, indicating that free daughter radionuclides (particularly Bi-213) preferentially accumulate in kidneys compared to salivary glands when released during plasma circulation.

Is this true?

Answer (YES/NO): NO